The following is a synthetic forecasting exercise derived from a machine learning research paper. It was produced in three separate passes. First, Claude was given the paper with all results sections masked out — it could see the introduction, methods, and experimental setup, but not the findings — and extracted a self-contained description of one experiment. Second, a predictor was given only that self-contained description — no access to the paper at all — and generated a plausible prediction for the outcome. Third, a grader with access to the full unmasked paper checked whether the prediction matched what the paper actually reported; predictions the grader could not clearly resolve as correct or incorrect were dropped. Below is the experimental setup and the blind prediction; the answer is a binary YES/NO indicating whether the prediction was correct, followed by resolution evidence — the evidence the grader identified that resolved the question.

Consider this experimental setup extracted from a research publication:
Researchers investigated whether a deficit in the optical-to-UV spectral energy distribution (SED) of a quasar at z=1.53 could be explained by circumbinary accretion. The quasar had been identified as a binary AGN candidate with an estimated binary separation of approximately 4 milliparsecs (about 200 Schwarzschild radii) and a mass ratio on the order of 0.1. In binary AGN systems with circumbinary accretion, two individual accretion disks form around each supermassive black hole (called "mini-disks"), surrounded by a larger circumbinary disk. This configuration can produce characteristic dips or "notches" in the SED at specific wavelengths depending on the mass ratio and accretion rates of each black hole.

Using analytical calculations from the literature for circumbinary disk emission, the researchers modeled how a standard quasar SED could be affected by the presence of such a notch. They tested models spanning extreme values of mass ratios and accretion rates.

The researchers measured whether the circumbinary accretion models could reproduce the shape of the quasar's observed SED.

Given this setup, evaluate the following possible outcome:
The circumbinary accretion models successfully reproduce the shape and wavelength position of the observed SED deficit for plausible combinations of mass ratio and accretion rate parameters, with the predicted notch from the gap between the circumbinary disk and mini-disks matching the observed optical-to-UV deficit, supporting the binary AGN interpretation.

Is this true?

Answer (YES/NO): NO